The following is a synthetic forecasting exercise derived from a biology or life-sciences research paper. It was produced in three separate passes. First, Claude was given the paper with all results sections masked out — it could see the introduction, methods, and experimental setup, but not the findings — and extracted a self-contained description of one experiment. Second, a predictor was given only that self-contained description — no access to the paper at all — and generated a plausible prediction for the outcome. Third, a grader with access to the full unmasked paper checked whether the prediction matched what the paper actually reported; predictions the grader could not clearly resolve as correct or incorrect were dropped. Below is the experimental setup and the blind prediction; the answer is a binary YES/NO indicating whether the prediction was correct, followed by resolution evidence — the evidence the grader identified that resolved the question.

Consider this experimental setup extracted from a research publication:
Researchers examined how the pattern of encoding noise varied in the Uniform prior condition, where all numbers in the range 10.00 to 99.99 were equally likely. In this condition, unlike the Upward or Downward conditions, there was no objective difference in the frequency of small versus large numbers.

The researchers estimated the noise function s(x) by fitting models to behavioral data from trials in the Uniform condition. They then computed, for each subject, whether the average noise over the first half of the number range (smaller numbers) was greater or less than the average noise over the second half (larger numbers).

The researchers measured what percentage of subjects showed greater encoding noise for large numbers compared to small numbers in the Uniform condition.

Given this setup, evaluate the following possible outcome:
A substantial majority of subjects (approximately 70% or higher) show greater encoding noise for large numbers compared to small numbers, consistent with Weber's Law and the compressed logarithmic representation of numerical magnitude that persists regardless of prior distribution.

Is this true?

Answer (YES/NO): YES